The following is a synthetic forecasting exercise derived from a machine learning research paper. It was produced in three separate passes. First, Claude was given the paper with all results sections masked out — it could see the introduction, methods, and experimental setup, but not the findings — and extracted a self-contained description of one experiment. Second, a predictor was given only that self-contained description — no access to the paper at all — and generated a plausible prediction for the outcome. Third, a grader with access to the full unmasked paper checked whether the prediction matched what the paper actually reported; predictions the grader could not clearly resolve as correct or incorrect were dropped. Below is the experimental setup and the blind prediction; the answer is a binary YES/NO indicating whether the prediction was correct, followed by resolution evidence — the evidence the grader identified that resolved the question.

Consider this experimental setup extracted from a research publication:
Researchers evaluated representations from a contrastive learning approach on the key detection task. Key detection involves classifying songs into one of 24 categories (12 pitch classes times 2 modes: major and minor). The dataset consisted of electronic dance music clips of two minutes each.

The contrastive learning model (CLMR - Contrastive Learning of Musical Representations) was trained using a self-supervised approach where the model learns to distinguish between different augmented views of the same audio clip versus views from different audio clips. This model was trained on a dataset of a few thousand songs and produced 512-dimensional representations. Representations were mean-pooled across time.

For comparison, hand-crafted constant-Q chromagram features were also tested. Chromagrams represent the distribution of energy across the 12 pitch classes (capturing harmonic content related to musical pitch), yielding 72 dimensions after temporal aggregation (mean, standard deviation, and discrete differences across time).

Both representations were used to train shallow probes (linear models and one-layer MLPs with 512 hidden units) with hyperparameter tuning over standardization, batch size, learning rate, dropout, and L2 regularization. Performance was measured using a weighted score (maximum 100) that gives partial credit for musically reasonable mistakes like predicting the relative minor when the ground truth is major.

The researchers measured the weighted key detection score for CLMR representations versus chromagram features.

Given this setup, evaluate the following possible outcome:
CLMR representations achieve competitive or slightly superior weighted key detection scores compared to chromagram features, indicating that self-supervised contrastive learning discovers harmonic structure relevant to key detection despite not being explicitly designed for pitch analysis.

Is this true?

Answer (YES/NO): NO